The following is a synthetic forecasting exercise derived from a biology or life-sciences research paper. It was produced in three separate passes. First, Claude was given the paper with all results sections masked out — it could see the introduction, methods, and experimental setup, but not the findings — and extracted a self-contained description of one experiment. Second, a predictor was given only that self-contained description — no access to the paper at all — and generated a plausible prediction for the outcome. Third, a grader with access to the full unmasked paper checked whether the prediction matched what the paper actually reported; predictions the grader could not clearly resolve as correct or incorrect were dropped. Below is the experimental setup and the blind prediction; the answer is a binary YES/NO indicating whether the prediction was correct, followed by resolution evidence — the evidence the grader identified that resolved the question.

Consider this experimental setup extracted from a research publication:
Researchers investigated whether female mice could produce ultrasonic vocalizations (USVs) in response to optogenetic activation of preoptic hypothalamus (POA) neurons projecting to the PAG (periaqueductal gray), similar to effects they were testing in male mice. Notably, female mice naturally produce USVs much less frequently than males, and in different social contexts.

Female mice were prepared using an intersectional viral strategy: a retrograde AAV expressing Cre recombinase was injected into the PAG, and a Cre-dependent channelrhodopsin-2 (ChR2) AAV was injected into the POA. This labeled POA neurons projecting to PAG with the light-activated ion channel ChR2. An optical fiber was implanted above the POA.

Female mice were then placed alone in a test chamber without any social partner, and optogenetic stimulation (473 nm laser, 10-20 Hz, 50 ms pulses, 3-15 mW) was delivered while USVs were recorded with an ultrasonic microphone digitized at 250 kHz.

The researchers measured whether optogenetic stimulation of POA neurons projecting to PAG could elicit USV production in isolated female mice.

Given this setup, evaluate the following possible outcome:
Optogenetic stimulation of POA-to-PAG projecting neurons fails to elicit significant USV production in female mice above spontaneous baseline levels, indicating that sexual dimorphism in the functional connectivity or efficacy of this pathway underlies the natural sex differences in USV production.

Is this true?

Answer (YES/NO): NO